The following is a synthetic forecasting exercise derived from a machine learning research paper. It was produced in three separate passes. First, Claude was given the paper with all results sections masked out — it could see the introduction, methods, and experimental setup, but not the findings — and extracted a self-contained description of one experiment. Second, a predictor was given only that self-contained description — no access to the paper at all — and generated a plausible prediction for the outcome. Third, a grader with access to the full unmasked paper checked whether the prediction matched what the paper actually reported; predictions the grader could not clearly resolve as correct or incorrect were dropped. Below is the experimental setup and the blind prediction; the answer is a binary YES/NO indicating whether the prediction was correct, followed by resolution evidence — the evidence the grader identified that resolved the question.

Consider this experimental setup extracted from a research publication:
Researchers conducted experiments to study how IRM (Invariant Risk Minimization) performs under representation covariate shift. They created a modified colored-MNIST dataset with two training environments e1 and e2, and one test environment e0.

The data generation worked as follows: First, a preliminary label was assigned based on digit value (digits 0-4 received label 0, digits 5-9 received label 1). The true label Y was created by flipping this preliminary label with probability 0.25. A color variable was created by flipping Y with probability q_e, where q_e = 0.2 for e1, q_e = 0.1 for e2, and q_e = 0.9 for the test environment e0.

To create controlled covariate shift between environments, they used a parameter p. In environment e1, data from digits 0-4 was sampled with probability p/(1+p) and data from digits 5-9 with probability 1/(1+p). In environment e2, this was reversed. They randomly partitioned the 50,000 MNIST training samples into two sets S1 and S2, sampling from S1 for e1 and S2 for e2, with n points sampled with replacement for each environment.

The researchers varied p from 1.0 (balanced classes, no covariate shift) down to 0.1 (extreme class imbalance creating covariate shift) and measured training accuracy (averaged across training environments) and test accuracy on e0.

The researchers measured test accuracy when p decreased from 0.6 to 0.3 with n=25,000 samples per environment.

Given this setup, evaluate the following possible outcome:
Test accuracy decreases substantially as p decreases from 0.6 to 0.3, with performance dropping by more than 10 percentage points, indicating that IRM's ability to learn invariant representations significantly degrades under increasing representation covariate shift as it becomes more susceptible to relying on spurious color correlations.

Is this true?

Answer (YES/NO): YES